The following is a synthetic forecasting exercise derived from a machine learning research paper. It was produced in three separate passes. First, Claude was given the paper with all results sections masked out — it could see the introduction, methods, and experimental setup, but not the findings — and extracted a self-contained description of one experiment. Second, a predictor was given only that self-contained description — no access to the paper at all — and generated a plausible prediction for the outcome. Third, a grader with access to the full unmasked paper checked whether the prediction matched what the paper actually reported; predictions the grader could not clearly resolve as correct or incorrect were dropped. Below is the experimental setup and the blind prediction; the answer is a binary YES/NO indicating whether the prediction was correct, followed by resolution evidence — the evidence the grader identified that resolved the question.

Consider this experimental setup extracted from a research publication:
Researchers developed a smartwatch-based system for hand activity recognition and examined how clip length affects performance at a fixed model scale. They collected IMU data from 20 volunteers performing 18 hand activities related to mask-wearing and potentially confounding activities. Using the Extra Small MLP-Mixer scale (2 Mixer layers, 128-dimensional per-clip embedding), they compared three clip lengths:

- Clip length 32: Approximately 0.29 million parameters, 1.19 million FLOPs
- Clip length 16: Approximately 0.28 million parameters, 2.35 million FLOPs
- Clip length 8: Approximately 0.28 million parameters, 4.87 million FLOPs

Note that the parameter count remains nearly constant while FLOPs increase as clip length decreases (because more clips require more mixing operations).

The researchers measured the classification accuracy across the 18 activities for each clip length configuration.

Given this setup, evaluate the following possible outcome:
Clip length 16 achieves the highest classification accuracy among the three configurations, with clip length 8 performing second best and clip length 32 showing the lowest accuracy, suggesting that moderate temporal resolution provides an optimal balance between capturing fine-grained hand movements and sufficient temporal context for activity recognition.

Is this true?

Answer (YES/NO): NO